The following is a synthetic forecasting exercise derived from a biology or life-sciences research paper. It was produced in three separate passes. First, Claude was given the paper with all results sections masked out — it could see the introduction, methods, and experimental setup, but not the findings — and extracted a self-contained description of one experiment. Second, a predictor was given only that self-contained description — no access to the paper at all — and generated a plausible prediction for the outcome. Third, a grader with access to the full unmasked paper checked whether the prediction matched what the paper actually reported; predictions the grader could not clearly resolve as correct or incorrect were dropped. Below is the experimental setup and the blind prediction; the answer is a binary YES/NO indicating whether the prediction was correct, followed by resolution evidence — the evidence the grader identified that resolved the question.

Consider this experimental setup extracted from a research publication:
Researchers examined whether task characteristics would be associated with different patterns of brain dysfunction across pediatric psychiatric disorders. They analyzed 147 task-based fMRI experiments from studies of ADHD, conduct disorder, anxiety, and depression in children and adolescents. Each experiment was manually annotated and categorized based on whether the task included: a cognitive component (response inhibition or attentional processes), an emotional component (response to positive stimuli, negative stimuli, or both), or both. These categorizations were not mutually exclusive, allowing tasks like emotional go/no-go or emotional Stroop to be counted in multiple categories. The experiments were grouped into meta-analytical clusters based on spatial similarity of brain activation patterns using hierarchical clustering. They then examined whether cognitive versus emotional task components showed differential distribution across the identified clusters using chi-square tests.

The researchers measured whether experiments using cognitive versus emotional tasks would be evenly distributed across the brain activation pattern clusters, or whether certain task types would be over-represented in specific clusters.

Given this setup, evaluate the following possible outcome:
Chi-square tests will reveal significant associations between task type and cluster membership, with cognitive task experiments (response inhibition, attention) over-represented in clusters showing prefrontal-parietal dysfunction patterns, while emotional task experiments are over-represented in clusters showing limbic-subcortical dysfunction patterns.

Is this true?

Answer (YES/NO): NO